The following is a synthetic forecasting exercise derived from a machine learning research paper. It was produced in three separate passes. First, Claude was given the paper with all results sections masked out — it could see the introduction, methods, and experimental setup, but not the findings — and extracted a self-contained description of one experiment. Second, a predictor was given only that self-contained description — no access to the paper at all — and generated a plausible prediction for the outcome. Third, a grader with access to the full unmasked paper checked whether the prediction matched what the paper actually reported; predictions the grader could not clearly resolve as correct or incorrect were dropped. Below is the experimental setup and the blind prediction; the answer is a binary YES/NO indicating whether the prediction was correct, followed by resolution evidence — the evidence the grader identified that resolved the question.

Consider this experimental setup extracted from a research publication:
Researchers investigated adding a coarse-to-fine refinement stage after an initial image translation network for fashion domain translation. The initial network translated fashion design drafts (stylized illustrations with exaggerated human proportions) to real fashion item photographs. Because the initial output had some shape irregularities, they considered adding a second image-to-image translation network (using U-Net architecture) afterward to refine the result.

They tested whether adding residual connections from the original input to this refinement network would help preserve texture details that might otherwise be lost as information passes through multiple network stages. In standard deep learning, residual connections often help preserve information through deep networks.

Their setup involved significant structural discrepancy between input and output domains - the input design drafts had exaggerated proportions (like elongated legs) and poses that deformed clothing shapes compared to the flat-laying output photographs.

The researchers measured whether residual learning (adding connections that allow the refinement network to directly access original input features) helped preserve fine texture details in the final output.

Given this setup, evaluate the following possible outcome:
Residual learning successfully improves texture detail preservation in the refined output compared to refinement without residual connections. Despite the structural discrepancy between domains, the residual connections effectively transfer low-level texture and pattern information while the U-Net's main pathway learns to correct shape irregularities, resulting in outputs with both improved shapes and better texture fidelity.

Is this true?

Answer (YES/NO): NO